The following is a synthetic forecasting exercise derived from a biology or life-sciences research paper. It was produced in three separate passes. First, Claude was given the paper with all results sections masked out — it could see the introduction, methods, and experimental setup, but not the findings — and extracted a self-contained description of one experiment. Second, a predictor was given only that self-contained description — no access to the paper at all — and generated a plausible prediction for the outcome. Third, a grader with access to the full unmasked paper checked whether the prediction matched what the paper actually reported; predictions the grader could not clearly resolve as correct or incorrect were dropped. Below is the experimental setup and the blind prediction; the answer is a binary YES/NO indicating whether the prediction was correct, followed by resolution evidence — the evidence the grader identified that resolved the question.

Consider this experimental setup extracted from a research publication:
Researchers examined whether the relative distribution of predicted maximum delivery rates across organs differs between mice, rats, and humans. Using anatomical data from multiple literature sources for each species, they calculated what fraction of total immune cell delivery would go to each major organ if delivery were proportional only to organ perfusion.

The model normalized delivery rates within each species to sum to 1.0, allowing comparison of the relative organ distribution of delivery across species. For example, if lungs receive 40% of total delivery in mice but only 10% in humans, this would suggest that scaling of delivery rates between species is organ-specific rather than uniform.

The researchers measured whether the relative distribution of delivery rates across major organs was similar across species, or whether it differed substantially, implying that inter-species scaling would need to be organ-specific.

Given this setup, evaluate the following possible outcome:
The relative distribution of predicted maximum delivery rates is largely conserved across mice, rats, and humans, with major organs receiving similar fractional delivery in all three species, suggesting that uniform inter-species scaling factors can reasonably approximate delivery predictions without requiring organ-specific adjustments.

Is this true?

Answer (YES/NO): NO